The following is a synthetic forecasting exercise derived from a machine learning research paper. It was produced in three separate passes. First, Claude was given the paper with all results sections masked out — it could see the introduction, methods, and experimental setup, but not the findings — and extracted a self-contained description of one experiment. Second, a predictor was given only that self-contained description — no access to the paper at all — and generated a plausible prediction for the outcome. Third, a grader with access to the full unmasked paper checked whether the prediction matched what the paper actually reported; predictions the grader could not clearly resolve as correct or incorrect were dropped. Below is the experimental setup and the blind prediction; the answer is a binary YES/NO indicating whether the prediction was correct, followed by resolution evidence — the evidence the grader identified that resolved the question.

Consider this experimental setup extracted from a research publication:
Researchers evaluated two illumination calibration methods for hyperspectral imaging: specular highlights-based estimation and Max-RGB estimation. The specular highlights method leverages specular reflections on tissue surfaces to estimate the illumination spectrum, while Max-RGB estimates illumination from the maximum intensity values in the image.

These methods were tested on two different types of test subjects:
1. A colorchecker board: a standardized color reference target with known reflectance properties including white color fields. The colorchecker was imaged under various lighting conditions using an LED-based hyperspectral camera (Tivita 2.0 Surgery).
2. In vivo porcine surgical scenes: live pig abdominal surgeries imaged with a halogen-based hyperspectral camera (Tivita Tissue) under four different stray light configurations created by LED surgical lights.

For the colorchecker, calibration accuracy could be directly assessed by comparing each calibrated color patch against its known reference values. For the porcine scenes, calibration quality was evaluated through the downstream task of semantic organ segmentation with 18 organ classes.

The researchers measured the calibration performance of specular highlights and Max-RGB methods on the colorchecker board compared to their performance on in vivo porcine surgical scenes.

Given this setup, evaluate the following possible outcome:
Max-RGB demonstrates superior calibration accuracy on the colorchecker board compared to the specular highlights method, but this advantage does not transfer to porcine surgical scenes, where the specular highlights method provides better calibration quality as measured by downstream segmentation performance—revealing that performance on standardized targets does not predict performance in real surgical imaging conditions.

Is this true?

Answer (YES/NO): NO